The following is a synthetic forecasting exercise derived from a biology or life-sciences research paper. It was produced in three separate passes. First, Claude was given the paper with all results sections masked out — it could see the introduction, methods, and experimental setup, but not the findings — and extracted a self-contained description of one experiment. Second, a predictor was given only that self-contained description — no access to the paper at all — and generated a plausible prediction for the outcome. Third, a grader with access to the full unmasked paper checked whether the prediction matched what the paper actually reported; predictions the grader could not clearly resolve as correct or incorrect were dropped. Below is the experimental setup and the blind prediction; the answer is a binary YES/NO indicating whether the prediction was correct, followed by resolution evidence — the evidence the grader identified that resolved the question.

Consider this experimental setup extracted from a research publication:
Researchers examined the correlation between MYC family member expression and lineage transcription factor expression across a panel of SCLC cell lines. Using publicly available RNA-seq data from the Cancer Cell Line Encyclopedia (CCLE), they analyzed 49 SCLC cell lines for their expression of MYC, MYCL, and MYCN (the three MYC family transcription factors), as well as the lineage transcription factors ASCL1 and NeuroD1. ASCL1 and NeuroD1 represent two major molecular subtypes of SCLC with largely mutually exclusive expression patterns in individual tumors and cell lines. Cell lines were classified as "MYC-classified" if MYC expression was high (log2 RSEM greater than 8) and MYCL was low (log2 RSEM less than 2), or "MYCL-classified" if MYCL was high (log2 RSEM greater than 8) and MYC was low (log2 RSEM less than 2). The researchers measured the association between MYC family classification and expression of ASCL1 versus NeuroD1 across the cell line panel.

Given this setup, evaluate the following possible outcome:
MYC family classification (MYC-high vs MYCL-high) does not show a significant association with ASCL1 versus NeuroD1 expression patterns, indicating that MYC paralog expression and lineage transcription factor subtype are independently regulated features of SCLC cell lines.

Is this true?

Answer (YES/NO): NO